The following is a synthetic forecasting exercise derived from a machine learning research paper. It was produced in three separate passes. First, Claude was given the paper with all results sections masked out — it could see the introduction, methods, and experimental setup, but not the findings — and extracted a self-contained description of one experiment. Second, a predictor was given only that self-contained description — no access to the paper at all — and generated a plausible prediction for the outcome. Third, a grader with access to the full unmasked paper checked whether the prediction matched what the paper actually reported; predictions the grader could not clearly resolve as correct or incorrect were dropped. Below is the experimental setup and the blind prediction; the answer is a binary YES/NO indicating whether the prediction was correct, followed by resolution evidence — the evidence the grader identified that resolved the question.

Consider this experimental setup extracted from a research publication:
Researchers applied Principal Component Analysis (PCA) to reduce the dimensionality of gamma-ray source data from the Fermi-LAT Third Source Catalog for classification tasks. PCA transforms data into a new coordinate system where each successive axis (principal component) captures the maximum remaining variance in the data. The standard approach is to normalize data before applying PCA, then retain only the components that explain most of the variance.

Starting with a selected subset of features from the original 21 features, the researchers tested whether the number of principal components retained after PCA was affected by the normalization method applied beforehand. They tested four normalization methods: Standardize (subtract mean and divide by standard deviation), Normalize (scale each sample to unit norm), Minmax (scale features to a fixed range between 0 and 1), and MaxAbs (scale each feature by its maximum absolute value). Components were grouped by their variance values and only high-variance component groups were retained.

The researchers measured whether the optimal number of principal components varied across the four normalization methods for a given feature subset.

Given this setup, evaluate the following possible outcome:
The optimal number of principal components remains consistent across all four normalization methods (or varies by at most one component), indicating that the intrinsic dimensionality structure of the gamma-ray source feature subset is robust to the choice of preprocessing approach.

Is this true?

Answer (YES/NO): YES